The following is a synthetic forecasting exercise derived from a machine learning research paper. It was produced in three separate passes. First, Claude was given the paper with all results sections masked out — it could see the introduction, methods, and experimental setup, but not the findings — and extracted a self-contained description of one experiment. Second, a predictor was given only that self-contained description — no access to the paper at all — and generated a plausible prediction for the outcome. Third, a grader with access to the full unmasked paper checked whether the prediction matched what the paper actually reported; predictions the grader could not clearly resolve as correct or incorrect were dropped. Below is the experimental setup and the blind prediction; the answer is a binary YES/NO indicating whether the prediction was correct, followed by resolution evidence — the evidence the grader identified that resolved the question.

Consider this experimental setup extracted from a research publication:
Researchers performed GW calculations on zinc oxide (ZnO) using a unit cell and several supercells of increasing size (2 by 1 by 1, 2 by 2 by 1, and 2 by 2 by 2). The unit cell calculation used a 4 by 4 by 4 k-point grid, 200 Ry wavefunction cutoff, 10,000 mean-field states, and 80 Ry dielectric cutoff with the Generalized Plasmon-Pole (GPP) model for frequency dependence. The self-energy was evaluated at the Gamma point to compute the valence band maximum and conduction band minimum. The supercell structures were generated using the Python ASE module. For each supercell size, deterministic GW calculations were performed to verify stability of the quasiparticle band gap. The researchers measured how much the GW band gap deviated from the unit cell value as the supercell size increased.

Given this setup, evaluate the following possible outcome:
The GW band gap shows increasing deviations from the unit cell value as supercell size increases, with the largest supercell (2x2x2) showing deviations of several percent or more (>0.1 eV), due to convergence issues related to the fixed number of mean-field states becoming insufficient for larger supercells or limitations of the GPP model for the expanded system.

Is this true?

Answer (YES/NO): NO